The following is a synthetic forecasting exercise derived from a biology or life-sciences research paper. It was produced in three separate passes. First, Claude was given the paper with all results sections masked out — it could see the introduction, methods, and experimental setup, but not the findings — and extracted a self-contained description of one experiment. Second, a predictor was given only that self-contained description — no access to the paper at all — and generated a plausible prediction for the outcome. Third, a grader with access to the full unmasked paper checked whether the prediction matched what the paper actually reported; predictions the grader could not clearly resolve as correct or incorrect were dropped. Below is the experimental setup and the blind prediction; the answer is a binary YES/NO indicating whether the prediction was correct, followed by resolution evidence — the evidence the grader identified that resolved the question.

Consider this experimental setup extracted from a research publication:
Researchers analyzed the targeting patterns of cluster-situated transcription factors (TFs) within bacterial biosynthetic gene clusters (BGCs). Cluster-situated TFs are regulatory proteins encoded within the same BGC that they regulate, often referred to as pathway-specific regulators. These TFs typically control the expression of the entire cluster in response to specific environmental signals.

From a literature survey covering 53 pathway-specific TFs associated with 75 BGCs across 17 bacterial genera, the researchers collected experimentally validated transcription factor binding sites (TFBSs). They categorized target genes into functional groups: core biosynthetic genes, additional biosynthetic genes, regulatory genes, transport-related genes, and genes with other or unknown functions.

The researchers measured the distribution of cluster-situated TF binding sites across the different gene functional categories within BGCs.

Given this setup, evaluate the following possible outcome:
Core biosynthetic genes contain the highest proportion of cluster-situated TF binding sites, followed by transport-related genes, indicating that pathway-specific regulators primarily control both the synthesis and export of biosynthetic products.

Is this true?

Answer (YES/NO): NO